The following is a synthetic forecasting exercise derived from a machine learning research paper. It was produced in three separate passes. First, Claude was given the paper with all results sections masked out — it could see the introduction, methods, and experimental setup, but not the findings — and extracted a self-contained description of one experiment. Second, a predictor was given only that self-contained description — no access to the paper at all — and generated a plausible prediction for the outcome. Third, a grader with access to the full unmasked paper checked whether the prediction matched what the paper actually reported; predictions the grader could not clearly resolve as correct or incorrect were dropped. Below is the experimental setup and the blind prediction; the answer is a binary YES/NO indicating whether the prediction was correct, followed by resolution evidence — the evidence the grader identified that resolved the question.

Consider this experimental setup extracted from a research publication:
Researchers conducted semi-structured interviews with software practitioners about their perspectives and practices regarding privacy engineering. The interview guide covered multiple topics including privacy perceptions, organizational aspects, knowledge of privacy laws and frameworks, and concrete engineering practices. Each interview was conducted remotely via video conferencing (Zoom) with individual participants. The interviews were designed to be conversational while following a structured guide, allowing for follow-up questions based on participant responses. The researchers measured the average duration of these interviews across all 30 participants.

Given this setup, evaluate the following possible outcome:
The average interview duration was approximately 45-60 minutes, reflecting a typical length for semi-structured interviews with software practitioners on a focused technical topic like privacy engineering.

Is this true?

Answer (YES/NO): YES